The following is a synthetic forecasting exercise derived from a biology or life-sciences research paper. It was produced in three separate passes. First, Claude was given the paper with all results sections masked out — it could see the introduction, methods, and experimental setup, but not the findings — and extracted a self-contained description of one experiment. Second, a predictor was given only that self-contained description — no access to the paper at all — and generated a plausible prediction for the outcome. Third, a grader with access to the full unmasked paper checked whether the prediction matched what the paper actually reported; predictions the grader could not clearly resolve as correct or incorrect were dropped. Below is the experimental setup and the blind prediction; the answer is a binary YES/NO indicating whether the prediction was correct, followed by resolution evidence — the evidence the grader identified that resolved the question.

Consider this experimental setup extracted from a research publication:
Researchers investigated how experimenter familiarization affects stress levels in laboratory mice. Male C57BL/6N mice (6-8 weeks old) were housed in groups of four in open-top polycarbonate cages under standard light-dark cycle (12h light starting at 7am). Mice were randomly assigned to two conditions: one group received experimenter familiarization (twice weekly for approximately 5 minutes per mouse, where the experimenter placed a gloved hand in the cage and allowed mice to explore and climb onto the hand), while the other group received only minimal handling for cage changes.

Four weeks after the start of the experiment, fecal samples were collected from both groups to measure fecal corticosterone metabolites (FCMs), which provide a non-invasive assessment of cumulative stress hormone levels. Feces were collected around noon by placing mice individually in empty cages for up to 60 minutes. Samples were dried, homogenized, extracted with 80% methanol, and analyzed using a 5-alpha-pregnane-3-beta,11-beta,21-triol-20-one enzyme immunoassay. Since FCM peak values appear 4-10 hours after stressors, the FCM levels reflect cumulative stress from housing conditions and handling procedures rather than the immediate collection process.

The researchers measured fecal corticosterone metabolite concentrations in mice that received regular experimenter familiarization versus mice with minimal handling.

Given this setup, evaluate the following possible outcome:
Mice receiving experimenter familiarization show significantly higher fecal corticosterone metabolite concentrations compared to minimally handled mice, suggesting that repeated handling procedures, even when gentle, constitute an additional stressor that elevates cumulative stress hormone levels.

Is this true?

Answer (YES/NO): NO